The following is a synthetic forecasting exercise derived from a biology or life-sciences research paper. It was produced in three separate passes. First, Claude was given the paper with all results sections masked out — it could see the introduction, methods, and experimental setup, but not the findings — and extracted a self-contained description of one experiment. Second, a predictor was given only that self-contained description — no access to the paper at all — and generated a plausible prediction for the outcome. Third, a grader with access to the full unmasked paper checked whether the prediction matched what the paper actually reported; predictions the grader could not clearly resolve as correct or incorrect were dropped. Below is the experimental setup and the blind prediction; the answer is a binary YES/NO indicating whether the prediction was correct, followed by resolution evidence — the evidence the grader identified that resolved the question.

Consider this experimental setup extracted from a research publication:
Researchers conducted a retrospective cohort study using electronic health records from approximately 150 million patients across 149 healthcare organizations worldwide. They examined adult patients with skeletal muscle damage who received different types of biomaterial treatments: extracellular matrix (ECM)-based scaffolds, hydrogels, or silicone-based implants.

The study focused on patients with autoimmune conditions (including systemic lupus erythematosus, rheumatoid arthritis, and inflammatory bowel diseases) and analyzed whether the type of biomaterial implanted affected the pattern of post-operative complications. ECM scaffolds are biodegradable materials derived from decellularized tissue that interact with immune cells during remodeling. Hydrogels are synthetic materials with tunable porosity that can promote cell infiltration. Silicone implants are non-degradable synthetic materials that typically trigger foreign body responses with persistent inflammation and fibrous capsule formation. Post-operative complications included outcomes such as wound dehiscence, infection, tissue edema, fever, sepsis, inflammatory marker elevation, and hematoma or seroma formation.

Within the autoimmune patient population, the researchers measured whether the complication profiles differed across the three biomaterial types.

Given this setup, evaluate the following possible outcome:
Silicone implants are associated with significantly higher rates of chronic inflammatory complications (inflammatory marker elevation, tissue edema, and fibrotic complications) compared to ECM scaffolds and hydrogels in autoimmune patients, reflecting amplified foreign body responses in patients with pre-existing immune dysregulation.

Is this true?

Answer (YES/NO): NO